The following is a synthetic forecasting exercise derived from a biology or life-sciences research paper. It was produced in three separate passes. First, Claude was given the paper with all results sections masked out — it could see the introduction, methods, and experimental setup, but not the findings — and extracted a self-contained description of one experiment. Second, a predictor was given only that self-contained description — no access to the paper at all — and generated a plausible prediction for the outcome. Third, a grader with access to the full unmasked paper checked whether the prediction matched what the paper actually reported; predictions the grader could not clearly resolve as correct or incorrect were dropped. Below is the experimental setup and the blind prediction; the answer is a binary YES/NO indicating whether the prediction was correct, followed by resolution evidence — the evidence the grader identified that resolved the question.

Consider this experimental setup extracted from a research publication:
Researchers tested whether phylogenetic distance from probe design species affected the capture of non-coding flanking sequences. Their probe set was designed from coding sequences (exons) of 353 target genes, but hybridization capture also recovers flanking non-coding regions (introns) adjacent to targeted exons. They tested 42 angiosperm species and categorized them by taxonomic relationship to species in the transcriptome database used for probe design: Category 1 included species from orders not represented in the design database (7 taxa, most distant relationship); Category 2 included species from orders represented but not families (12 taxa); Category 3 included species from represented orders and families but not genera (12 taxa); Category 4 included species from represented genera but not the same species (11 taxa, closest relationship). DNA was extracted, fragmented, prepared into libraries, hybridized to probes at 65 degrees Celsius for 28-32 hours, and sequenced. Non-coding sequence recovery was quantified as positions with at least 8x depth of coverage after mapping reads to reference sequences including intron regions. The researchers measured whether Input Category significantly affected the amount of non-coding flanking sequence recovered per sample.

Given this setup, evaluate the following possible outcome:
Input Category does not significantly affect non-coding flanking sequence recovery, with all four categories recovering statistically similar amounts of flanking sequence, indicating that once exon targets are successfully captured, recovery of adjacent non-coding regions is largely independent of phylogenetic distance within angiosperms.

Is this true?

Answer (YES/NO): YES